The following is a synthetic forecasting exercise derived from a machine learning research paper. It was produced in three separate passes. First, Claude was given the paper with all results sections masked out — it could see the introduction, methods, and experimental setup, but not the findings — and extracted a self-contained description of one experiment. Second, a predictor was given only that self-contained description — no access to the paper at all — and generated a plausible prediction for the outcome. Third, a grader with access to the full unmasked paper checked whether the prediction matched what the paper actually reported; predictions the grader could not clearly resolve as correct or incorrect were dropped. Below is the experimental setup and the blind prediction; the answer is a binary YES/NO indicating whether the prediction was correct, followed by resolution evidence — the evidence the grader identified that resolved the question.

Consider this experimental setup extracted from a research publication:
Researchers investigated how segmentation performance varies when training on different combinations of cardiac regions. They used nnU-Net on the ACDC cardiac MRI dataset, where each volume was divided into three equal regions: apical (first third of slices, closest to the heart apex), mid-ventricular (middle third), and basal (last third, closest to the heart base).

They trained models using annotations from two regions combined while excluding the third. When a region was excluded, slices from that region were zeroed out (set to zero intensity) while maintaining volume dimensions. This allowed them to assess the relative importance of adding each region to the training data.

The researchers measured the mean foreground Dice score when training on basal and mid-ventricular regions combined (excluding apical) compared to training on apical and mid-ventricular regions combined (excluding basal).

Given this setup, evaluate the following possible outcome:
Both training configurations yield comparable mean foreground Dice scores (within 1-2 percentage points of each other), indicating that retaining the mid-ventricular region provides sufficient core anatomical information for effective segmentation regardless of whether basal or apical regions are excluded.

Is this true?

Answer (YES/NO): YES